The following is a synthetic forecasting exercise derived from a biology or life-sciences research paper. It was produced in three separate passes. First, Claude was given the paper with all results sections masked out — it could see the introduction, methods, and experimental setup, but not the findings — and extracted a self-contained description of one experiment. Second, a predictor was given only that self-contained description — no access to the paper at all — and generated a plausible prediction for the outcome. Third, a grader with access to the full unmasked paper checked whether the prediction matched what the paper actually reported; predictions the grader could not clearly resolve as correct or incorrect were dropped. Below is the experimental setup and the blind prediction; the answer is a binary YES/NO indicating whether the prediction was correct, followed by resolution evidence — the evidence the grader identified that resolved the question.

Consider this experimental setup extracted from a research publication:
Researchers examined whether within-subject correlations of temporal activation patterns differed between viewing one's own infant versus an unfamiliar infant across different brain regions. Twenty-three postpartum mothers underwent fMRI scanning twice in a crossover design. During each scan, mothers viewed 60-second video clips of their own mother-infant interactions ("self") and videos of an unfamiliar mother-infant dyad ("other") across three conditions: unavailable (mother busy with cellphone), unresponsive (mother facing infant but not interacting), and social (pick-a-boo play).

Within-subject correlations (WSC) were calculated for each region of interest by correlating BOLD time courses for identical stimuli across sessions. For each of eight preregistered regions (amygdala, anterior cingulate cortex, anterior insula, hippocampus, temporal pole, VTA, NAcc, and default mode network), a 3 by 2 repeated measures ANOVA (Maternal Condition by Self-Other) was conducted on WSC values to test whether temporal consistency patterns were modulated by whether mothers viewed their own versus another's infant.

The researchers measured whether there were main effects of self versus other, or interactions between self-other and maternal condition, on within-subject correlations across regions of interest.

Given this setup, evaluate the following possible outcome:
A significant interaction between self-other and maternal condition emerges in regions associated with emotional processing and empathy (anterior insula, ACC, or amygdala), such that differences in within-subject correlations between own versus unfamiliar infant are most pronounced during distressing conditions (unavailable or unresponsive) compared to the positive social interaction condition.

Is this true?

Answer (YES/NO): NO